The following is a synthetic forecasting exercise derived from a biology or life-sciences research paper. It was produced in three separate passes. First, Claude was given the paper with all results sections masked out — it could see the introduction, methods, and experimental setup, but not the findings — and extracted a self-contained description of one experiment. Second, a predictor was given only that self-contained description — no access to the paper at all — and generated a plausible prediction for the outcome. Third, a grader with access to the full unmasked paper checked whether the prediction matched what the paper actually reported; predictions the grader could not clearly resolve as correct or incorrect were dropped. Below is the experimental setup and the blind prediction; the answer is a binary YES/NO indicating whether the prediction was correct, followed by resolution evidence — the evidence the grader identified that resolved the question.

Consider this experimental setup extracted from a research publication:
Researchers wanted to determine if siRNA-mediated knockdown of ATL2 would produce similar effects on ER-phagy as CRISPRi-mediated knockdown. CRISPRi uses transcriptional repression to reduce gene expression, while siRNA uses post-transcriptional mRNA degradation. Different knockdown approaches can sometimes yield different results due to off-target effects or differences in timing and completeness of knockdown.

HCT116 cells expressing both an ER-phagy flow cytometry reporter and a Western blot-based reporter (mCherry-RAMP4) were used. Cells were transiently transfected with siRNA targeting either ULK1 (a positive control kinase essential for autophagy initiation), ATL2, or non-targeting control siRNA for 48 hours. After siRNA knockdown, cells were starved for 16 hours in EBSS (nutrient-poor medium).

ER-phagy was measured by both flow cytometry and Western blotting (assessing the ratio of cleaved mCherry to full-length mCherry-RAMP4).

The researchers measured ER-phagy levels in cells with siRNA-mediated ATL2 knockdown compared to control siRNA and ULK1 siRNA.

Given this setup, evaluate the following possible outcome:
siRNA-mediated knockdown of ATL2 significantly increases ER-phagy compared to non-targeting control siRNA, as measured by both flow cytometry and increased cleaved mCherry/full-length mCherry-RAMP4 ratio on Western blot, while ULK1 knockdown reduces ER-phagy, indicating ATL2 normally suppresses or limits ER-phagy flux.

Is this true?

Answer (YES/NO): NO